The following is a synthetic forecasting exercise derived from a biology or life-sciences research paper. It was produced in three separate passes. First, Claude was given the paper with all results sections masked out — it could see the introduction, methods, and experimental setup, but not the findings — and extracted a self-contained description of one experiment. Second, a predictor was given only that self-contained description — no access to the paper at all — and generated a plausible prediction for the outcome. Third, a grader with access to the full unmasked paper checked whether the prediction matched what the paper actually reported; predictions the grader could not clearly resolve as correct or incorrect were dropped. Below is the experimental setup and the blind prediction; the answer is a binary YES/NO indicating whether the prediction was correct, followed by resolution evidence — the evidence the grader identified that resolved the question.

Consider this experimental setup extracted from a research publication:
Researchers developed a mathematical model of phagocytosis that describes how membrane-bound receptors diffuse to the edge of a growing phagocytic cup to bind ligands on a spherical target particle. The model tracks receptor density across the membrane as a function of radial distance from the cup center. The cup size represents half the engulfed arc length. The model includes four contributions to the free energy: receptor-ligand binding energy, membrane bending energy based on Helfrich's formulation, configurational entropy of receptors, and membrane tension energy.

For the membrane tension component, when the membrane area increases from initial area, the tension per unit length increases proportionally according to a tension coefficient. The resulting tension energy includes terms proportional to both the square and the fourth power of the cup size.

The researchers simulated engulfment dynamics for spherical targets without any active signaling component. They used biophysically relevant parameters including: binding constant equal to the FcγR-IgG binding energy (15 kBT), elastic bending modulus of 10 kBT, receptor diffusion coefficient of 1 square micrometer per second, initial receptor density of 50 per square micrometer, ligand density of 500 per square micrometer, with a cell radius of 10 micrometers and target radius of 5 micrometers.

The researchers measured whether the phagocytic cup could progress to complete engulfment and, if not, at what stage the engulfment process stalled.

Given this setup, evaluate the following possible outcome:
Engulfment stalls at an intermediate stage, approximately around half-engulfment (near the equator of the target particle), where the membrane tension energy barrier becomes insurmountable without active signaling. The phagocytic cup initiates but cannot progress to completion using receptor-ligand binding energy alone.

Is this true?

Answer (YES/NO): NO